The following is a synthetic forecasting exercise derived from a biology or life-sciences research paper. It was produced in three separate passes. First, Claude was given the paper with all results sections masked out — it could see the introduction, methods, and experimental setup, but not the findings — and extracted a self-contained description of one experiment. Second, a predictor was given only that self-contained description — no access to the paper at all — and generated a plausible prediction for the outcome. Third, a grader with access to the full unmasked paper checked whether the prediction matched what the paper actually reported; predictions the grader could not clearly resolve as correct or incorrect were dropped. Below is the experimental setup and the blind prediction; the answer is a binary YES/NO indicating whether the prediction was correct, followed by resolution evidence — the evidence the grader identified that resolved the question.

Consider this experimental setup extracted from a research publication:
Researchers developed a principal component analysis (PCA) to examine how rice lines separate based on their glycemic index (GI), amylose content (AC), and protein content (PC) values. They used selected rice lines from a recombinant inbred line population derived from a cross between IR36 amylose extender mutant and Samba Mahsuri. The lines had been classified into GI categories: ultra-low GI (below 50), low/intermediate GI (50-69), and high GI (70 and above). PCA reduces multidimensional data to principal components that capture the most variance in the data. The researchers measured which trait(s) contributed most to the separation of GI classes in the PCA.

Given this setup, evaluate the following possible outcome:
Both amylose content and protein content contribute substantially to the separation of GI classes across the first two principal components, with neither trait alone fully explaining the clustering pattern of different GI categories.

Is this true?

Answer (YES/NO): NO